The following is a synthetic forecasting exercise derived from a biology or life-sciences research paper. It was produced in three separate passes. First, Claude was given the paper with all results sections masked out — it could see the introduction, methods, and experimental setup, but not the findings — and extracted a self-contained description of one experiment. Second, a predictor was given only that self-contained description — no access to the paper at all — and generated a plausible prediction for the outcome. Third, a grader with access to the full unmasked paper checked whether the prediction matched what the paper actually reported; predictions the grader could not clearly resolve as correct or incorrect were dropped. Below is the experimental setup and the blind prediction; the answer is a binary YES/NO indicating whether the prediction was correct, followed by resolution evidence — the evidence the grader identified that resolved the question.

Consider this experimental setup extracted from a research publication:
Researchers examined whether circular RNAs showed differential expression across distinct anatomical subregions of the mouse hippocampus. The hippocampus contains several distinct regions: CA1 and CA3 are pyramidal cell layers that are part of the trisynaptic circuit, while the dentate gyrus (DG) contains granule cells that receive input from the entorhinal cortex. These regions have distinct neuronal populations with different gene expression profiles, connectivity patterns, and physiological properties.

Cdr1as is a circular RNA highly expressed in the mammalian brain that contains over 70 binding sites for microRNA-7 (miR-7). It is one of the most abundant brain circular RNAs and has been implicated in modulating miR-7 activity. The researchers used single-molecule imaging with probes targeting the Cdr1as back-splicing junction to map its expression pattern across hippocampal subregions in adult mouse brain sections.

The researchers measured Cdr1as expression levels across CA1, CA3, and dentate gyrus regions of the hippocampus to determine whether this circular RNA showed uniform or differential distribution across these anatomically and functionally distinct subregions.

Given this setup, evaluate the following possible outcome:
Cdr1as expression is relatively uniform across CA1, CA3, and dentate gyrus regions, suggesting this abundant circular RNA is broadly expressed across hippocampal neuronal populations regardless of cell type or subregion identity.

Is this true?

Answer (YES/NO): NO